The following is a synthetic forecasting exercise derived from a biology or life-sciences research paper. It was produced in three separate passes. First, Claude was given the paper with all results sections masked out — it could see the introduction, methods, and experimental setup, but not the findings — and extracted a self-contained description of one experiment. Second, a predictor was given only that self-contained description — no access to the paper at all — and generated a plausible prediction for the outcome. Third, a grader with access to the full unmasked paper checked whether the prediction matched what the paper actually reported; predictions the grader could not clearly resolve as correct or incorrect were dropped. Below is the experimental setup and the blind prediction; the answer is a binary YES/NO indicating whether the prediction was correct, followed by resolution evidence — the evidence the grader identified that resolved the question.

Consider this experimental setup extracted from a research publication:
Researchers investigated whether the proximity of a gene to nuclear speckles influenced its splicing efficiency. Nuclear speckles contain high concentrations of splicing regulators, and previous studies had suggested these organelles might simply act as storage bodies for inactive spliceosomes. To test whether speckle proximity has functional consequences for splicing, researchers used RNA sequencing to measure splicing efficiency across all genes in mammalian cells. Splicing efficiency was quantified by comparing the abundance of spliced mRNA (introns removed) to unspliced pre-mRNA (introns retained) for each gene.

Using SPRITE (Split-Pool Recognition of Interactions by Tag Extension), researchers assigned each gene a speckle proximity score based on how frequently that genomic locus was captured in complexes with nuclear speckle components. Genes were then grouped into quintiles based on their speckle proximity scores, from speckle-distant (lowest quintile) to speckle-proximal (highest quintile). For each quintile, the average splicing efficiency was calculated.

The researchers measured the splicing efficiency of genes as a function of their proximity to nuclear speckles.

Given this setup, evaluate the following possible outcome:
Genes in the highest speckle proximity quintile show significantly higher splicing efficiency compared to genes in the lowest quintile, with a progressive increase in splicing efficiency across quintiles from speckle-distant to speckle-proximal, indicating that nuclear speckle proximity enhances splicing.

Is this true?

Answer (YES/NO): YES